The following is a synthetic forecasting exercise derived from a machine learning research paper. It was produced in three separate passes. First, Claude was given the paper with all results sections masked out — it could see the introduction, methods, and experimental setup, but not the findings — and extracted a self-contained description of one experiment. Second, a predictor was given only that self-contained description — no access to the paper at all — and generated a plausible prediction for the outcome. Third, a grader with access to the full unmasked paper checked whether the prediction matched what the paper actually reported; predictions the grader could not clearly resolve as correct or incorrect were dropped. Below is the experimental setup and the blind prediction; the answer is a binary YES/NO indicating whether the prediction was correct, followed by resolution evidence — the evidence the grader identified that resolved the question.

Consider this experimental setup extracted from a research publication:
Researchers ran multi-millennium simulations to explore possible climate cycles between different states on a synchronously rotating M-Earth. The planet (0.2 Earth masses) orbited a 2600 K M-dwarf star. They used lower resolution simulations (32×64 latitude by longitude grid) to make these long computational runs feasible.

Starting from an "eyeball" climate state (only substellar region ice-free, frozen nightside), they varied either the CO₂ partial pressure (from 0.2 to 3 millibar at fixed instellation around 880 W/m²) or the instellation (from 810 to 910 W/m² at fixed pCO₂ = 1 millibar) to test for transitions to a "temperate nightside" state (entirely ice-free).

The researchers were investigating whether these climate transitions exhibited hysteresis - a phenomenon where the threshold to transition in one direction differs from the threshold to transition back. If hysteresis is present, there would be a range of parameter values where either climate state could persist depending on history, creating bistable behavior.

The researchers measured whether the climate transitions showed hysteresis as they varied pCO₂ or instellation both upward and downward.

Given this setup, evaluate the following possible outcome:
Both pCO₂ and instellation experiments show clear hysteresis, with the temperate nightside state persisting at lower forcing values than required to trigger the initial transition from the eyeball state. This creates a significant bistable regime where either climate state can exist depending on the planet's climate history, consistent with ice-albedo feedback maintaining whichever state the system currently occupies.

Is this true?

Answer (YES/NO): NO